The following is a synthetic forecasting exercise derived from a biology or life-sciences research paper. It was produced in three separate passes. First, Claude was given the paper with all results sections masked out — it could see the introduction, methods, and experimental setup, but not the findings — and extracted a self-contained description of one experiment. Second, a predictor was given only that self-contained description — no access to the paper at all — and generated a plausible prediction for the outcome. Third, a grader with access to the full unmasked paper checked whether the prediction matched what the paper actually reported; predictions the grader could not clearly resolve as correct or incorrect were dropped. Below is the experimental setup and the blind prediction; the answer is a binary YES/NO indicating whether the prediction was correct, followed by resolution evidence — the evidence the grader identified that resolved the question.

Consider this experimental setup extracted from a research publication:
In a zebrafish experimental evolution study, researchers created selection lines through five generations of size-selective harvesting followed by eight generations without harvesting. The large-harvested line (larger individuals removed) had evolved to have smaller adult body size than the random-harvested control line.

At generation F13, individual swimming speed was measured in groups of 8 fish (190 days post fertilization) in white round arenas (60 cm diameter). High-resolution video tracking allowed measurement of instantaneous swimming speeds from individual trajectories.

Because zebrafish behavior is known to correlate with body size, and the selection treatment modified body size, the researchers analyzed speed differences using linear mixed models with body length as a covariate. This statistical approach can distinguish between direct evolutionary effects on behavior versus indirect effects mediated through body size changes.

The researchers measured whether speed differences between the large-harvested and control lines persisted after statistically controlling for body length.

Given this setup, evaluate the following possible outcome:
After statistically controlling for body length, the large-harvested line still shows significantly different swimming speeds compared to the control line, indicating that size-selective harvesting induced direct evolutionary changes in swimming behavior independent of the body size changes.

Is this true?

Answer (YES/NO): NO